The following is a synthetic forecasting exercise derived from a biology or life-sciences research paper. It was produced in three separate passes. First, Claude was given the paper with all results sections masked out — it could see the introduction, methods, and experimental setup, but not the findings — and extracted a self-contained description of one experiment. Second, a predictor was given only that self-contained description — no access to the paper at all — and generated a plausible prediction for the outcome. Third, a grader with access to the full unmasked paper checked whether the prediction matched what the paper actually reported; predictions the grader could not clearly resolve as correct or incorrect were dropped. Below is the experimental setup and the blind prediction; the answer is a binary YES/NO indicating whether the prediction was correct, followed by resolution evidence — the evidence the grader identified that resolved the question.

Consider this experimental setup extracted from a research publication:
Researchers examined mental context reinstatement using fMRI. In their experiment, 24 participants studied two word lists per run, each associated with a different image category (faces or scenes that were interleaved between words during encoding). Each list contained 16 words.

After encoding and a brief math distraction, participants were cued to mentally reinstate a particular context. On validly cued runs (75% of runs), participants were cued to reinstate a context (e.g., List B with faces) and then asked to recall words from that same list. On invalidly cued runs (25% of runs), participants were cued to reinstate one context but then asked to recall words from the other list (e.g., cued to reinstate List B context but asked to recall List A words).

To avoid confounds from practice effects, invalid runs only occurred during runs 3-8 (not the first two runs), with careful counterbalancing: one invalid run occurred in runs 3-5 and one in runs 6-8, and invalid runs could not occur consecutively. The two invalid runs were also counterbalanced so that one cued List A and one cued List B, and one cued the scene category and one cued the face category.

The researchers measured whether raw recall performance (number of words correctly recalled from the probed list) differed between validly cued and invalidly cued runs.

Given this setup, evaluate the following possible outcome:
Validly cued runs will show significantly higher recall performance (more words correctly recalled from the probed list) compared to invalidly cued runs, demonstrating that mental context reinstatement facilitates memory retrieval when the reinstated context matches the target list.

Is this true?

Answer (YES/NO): YES